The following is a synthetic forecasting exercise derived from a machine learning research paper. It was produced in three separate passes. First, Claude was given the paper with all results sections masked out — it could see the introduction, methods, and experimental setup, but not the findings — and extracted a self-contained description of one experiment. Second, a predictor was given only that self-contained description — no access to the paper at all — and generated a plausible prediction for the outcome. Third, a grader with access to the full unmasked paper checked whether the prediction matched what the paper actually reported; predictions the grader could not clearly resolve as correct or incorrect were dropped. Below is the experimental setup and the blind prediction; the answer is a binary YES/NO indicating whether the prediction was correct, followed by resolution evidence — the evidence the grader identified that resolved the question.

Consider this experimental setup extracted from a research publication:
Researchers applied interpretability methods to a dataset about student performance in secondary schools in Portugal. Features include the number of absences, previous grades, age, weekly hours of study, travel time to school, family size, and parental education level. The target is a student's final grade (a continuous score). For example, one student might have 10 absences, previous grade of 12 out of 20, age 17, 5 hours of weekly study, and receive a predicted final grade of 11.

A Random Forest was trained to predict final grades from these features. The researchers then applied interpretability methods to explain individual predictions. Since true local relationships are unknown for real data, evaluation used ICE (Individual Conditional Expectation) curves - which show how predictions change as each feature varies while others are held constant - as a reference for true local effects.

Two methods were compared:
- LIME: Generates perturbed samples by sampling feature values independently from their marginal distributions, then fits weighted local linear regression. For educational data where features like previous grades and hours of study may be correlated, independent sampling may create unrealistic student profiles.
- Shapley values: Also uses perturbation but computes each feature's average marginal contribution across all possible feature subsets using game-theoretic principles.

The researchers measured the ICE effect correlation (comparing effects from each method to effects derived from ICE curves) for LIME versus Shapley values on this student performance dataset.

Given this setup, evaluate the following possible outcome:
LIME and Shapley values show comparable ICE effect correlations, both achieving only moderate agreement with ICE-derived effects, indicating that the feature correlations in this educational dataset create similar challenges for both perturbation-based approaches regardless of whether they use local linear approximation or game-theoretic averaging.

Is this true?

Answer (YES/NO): NO